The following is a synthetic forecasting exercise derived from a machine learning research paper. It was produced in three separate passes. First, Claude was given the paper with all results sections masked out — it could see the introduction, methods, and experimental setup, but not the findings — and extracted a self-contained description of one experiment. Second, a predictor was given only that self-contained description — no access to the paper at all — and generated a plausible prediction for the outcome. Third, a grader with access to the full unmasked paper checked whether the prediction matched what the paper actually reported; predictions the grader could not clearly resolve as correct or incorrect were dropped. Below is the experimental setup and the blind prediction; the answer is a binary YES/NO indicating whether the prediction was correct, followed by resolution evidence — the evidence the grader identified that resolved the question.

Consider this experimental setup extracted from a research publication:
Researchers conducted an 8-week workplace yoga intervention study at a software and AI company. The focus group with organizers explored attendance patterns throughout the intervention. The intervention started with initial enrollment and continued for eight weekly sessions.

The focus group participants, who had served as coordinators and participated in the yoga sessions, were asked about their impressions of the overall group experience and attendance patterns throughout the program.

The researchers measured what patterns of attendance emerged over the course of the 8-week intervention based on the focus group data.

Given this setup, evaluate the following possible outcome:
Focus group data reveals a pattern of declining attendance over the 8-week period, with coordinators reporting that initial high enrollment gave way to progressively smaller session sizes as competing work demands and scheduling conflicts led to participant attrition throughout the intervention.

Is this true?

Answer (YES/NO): NO